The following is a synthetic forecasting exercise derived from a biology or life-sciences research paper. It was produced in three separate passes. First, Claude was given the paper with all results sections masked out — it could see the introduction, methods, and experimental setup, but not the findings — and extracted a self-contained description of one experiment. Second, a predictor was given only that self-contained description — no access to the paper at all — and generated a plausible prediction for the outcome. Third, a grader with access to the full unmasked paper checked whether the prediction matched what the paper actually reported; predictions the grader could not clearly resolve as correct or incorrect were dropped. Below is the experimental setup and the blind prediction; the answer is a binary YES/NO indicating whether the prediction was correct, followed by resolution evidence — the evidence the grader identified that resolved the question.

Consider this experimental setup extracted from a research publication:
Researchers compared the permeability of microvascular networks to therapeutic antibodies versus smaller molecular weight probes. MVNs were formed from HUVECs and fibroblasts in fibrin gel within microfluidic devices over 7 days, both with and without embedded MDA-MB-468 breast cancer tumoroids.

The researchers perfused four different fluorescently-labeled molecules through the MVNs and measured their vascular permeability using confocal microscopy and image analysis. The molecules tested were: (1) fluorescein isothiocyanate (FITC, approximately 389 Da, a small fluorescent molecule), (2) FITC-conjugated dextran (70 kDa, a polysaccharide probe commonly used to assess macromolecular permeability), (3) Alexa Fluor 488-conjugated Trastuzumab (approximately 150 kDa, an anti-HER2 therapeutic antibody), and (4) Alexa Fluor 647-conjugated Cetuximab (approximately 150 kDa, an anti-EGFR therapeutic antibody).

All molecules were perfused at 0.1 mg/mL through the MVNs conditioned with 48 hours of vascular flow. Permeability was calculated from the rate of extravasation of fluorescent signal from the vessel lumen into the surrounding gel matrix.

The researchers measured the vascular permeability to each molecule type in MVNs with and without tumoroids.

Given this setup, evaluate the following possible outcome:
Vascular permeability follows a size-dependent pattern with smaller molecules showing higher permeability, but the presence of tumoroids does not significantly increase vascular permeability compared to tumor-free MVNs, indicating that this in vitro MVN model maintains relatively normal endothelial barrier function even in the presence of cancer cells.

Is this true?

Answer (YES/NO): NO